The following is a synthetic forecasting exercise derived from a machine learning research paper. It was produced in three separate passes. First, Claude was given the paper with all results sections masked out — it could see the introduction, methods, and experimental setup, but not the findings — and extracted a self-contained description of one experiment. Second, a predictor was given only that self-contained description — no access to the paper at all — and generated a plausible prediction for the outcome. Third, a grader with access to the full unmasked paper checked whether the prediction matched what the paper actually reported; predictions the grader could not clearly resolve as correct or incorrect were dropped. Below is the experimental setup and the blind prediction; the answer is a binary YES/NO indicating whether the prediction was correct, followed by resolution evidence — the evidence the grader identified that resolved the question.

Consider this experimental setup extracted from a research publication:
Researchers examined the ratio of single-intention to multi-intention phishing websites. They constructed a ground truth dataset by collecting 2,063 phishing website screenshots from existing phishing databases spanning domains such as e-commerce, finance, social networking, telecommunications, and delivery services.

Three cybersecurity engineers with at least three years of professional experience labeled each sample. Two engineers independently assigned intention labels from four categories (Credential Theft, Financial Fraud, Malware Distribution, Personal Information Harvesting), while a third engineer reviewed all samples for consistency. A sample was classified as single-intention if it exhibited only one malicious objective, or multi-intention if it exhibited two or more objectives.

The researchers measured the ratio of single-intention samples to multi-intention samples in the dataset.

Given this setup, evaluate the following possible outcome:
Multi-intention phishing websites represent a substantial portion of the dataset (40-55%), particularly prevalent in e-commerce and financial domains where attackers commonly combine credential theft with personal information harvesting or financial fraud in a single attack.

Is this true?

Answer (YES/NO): NO